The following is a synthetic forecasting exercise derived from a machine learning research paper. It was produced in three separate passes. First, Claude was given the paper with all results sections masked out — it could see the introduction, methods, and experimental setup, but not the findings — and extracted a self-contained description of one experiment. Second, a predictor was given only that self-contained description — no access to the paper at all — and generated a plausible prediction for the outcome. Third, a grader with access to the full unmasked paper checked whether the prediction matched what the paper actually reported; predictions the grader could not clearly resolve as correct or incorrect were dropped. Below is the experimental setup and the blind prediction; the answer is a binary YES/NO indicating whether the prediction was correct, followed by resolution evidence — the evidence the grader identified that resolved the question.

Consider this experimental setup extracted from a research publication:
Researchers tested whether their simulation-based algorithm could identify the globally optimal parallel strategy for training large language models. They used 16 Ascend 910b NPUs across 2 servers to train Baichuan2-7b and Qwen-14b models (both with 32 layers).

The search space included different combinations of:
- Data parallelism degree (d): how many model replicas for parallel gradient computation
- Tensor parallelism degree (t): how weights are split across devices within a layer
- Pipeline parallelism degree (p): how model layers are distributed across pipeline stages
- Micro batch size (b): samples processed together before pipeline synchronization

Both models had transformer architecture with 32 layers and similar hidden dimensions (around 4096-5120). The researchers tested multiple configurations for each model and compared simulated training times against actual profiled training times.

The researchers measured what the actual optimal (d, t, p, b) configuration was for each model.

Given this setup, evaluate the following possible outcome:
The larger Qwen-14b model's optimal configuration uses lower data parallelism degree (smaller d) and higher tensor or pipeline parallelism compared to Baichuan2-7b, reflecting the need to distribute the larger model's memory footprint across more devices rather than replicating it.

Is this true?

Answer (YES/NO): NO